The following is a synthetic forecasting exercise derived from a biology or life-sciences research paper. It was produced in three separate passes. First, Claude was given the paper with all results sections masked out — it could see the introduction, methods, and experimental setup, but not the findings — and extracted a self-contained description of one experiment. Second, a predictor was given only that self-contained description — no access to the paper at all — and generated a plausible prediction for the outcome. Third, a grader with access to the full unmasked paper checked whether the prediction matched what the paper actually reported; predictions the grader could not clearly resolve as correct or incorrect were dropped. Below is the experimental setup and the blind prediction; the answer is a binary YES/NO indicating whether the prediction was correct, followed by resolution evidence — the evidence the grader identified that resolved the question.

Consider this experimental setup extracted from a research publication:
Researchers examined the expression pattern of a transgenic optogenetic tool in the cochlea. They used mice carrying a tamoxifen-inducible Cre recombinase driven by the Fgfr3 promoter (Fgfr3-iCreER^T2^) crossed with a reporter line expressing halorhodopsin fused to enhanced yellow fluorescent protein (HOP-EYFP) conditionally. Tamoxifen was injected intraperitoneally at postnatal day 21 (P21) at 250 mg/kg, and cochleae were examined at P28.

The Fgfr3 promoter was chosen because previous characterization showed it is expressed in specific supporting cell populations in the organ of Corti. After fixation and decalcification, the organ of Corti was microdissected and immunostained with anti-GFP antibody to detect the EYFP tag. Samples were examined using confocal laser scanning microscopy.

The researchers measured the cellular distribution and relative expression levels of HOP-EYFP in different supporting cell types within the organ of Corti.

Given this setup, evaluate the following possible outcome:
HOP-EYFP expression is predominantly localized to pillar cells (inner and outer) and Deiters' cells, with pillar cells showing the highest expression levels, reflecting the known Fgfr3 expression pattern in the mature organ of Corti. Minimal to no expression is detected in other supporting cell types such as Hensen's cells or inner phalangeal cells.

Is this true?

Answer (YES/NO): NO